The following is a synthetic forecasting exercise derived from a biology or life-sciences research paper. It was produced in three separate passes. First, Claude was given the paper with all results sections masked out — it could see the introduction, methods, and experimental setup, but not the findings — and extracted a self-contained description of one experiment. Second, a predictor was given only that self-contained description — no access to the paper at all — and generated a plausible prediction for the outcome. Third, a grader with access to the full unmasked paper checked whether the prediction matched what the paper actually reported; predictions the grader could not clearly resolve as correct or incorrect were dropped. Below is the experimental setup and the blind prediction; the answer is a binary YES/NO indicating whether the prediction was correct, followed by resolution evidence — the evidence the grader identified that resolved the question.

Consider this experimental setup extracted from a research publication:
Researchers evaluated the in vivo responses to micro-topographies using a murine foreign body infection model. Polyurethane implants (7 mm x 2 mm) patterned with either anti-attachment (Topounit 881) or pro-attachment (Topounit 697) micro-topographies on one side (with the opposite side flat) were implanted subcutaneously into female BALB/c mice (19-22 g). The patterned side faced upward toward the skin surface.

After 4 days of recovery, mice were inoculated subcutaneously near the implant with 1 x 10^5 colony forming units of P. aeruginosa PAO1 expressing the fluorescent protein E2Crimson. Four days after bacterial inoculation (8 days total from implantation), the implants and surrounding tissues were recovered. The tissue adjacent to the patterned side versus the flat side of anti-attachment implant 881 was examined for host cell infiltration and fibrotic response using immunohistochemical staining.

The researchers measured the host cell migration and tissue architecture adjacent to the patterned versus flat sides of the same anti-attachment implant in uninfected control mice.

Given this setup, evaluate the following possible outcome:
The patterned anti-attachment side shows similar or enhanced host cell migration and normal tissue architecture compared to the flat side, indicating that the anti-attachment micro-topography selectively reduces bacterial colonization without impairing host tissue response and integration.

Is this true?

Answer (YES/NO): YES